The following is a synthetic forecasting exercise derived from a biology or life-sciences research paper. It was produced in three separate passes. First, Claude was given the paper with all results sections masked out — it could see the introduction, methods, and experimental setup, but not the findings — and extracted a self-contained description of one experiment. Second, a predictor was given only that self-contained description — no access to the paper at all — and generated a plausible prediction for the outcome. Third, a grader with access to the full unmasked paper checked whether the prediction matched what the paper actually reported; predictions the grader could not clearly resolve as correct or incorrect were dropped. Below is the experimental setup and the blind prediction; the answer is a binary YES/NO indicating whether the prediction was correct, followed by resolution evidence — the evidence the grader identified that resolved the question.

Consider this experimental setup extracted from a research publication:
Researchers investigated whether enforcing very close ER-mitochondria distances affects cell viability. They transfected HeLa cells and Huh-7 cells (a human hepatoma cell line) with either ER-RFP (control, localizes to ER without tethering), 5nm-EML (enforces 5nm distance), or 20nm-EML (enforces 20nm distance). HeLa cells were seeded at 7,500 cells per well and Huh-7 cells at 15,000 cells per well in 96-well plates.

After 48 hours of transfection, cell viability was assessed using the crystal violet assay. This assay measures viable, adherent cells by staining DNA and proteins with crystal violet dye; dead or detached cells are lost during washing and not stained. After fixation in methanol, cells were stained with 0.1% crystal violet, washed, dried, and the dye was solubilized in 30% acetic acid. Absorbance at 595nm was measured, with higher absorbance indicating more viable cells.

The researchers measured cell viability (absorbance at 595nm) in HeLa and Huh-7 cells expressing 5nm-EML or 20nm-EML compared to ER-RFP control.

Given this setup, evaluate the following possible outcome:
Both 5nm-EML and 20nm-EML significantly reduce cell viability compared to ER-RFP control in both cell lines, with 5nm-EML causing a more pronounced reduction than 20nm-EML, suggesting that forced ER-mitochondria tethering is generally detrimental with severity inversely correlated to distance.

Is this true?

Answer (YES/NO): NO